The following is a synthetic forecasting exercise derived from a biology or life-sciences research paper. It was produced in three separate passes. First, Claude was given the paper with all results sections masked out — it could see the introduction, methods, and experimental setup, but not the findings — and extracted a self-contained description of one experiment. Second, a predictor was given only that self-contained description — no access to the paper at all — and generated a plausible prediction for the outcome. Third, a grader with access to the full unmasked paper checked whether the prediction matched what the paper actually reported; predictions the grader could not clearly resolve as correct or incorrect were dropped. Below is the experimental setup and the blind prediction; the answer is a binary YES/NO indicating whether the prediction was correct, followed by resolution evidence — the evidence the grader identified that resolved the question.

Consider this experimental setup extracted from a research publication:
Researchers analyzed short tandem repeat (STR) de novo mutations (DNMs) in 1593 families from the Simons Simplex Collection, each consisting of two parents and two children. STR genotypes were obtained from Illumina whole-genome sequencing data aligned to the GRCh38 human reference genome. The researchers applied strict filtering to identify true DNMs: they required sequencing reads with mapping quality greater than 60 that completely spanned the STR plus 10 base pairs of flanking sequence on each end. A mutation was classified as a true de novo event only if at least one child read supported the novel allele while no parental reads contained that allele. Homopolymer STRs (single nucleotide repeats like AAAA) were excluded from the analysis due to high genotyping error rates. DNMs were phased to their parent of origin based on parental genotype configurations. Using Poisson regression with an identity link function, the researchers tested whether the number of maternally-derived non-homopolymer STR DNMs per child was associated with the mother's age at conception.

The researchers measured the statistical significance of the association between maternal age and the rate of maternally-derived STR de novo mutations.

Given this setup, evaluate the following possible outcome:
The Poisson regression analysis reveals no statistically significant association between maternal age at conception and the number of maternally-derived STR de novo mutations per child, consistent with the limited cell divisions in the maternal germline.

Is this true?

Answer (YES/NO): NO